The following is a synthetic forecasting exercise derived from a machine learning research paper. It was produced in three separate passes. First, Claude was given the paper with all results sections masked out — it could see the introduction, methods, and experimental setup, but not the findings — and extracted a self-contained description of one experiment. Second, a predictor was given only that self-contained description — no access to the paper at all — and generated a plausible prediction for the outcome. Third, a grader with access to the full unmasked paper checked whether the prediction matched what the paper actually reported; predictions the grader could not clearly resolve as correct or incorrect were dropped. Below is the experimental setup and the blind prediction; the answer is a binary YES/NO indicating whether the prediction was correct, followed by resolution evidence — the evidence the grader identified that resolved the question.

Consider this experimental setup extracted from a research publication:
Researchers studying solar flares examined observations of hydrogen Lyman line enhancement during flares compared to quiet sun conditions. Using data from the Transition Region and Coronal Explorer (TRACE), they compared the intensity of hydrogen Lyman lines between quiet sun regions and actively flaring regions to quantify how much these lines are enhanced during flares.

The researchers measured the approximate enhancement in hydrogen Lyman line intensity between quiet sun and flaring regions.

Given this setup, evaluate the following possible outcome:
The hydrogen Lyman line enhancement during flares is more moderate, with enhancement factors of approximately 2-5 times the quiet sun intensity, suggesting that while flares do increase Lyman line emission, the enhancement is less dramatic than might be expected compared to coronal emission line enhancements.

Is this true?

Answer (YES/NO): NO